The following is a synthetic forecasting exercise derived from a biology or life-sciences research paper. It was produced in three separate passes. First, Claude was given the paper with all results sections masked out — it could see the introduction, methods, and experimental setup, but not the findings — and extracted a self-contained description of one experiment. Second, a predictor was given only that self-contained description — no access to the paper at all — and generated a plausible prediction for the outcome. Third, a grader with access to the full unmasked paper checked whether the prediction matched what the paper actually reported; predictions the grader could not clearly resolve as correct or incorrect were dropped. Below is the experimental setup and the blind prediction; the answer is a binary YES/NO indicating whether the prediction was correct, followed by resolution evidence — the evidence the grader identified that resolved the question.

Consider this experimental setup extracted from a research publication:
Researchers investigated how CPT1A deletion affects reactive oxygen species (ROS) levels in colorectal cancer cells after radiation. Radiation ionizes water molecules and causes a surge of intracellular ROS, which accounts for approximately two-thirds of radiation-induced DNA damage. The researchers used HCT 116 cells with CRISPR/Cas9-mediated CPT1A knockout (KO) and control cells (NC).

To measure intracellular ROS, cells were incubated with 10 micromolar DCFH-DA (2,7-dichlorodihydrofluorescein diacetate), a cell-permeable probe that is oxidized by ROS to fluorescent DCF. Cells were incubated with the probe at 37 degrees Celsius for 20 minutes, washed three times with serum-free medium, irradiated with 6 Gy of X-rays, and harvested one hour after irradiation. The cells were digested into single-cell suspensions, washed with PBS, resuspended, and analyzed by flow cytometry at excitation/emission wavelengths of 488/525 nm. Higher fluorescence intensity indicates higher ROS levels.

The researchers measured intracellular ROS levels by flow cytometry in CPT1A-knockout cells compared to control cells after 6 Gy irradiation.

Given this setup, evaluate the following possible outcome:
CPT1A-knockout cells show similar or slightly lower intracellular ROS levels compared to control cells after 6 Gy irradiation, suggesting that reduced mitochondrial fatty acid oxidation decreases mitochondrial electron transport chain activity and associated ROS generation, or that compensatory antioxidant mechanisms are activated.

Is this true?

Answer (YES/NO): YES